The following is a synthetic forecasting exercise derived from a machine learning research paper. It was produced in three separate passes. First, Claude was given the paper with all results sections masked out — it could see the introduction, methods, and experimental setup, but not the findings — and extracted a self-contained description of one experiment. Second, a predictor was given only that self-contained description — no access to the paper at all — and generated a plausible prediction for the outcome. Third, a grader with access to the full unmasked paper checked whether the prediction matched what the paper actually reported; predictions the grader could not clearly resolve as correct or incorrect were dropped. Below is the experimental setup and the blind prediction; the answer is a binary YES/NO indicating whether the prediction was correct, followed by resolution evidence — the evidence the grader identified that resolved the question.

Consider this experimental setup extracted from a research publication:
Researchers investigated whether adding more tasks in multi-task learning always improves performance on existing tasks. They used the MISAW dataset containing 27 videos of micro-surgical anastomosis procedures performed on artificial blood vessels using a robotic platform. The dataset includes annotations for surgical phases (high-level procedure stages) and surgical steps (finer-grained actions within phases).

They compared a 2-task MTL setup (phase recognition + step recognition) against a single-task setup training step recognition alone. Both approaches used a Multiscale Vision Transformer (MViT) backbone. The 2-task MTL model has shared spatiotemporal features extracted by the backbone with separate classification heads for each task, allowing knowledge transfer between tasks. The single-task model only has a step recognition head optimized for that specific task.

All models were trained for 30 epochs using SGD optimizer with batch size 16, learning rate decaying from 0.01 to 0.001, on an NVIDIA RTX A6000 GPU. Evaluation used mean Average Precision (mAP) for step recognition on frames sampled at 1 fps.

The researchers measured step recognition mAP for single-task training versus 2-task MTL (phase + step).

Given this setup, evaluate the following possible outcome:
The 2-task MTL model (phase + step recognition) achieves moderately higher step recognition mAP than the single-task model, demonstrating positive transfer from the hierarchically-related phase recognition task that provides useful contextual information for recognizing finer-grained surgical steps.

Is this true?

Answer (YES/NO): NO